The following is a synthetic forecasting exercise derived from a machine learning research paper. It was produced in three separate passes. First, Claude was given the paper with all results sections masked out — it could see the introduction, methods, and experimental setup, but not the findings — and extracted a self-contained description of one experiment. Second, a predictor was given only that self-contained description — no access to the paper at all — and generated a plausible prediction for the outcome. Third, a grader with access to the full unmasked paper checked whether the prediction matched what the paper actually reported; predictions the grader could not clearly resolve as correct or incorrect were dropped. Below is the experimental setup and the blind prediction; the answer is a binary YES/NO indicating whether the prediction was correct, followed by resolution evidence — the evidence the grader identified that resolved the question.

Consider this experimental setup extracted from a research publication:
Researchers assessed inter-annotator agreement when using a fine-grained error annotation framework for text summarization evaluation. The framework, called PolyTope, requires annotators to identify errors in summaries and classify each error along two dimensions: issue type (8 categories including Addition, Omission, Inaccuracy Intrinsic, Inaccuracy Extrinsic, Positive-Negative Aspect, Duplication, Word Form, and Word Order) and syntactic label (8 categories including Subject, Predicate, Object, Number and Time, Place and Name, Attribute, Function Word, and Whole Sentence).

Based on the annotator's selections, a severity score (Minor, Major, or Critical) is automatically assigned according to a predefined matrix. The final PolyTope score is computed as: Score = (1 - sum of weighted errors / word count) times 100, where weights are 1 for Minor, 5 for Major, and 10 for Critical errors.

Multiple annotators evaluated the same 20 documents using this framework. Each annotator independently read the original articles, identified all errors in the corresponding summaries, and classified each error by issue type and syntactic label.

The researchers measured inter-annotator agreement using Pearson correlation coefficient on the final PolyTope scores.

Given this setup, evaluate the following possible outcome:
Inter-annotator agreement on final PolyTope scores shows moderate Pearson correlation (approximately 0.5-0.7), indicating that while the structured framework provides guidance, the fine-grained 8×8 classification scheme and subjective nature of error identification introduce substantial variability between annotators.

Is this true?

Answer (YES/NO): NO